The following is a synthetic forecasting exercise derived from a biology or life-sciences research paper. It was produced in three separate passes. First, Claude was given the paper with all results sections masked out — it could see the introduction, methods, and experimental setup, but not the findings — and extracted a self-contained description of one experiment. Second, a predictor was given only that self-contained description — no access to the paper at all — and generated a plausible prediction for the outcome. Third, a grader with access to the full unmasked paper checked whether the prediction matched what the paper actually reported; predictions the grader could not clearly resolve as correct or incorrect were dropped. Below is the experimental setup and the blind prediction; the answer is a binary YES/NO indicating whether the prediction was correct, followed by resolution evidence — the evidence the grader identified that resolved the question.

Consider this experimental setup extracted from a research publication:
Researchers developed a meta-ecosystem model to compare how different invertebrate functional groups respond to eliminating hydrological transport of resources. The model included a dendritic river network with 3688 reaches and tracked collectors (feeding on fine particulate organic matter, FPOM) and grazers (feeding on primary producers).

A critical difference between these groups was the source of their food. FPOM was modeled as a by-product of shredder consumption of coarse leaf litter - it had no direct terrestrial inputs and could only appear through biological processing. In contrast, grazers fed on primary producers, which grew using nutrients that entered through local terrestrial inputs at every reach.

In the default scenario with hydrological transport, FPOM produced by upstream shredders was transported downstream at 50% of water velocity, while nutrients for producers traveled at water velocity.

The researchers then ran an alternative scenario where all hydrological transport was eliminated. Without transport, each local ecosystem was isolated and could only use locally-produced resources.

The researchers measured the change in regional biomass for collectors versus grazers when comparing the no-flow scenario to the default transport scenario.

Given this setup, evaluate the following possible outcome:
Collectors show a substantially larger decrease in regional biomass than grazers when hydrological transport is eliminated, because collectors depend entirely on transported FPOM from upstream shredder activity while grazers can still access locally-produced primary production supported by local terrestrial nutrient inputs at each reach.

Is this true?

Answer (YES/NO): NO